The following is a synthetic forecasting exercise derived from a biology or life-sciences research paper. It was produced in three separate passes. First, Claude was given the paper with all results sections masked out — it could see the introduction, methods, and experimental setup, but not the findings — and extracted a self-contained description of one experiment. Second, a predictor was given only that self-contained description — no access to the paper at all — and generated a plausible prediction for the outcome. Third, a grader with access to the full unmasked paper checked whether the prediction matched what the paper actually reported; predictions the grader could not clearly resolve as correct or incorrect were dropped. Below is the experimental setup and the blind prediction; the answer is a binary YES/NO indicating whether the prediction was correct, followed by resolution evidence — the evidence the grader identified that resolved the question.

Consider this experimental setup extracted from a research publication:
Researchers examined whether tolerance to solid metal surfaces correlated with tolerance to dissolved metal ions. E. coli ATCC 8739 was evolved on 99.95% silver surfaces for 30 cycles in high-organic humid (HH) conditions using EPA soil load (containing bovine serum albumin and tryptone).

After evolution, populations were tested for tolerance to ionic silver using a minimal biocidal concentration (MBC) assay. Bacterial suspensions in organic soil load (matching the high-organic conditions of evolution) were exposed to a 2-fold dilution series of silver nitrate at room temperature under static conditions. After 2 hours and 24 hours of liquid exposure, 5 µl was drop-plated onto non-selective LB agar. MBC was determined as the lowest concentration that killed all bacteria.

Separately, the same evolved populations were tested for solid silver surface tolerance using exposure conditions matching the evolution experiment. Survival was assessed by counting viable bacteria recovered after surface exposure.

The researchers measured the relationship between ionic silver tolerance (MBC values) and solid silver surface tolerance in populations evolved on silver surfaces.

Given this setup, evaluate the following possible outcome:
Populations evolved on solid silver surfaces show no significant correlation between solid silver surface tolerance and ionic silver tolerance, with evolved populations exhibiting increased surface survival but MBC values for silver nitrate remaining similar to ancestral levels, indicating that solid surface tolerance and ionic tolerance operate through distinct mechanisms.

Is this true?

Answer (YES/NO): YES